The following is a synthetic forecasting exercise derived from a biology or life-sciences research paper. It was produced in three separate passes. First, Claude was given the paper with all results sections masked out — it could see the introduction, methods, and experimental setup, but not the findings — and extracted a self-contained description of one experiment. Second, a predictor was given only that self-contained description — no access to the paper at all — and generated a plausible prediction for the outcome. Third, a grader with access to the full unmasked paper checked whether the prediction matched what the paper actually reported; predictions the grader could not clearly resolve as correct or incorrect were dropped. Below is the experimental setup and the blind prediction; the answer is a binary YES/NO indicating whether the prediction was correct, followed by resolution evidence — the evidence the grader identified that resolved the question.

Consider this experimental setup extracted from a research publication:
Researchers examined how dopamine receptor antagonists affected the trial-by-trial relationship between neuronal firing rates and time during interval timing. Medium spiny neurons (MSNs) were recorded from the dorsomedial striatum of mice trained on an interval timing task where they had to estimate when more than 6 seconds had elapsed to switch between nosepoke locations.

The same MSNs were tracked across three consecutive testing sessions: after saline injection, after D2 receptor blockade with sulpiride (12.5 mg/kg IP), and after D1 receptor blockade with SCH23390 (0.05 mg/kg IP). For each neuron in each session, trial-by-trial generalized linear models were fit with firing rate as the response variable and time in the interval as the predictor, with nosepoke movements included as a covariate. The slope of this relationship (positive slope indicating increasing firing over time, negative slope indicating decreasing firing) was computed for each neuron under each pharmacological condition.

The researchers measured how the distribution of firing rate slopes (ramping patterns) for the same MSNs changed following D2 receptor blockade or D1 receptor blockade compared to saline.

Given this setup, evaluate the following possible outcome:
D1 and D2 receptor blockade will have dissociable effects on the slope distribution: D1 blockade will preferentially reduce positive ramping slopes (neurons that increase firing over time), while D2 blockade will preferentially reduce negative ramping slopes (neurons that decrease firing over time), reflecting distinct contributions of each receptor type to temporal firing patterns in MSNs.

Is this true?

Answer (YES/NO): NO